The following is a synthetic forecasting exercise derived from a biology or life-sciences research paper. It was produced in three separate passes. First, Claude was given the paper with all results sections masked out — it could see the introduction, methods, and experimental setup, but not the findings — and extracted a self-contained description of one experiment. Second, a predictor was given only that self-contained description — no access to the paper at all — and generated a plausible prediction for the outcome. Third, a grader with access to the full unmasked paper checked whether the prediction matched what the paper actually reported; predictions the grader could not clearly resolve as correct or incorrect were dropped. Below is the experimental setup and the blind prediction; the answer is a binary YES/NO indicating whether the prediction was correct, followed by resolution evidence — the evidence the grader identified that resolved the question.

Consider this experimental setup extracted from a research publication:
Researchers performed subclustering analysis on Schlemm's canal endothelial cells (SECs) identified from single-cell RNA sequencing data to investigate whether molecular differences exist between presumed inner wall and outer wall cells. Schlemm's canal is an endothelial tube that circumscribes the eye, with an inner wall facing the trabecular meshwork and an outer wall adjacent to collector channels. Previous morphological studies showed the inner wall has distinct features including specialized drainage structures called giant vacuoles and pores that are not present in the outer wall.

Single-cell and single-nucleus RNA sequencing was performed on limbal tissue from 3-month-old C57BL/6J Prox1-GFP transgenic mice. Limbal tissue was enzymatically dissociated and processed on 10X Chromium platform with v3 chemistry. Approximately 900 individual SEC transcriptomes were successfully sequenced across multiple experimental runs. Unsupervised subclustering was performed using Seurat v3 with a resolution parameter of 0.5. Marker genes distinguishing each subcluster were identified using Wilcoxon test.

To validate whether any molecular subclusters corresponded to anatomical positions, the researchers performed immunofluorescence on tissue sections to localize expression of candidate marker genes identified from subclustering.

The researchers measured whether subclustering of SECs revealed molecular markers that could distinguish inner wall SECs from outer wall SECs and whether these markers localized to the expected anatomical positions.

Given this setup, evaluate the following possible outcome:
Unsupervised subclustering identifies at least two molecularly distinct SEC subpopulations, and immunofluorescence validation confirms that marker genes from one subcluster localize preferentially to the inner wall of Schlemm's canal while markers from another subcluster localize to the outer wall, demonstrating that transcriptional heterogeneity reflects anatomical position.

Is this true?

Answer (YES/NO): YES